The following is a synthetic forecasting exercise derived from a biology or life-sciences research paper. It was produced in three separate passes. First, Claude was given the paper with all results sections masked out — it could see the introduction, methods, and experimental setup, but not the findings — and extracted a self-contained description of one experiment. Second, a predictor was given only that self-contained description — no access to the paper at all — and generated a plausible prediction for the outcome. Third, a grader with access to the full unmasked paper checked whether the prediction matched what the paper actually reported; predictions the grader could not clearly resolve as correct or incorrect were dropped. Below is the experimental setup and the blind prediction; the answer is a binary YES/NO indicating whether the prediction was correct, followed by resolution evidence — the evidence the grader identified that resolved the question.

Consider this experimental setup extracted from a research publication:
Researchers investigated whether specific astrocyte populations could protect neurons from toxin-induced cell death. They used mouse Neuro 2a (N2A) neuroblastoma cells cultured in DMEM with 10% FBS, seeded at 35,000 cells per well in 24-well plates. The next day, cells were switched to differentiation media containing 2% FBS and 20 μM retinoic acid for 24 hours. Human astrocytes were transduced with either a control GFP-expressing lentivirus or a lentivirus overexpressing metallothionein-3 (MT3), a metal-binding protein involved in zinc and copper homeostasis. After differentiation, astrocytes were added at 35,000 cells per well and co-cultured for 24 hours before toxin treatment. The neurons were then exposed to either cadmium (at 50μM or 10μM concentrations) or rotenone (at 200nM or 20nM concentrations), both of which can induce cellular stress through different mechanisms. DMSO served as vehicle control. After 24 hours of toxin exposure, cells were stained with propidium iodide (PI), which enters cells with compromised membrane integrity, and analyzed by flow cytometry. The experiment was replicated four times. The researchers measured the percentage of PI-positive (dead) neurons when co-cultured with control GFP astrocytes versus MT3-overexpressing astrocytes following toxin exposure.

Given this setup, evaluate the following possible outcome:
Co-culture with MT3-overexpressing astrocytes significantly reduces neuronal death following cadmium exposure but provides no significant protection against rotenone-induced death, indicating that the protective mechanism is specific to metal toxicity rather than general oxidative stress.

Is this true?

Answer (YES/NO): NO